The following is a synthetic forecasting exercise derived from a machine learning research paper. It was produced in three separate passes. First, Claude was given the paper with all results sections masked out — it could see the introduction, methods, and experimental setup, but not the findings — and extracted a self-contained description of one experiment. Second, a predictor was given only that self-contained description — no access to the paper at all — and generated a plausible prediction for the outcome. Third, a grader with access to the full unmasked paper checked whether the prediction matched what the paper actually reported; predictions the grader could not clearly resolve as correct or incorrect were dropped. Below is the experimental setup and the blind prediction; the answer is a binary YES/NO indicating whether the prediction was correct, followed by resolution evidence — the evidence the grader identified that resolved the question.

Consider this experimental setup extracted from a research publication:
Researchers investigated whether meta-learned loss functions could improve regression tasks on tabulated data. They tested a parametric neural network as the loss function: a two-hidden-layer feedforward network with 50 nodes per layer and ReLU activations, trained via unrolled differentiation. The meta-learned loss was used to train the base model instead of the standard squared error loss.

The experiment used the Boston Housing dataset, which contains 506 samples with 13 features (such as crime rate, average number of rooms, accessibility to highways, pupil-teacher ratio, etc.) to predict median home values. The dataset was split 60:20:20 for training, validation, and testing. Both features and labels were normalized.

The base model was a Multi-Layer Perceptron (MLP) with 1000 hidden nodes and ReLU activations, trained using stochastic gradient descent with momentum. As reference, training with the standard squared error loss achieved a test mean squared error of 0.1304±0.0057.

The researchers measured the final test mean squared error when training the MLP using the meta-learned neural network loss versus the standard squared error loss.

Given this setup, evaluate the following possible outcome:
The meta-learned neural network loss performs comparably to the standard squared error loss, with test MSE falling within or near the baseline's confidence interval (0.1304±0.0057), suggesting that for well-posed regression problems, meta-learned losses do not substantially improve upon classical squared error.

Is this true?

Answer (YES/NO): NO